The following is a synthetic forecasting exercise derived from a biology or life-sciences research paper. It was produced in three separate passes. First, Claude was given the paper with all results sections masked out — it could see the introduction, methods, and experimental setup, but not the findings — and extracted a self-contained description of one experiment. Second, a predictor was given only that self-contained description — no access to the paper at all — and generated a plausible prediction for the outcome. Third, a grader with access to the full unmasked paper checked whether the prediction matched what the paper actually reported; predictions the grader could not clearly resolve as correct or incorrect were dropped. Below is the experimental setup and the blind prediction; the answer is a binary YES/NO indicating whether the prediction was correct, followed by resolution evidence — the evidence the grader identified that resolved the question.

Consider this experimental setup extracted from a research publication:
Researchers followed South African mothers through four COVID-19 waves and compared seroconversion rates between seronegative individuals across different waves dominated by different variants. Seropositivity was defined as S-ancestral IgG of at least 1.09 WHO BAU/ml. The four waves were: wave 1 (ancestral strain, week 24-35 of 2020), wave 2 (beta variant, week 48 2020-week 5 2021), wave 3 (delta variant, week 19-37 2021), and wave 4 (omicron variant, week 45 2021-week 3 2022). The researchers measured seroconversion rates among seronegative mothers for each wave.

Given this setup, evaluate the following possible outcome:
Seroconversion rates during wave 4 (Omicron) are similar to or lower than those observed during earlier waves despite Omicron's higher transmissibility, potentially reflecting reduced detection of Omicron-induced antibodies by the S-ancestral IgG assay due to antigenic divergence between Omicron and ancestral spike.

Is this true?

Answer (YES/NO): NO